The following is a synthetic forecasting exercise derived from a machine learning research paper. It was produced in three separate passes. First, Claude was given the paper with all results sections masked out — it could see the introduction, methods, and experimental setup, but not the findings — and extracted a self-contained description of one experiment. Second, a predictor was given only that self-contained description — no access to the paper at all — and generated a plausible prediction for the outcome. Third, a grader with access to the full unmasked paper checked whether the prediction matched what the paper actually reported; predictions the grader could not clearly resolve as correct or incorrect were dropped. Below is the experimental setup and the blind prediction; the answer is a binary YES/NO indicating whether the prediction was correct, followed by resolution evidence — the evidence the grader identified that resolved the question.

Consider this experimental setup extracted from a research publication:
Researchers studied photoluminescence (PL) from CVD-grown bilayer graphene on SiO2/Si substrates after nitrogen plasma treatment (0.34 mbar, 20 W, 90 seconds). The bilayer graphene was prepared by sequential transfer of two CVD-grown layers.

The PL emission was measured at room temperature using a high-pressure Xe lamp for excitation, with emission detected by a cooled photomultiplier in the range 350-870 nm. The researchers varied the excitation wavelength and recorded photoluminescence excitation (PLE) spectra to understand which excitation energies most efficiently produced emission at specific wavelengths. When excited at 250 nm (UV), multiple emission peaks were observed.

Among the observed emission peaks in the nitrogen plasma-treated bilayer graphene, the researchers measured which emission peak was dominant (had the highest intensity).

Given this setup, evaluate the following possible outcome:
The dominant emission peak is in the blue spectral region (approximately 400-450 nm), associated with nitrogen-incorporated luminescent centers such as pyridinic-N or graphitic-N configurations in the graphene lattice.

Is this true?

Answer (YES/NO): NO